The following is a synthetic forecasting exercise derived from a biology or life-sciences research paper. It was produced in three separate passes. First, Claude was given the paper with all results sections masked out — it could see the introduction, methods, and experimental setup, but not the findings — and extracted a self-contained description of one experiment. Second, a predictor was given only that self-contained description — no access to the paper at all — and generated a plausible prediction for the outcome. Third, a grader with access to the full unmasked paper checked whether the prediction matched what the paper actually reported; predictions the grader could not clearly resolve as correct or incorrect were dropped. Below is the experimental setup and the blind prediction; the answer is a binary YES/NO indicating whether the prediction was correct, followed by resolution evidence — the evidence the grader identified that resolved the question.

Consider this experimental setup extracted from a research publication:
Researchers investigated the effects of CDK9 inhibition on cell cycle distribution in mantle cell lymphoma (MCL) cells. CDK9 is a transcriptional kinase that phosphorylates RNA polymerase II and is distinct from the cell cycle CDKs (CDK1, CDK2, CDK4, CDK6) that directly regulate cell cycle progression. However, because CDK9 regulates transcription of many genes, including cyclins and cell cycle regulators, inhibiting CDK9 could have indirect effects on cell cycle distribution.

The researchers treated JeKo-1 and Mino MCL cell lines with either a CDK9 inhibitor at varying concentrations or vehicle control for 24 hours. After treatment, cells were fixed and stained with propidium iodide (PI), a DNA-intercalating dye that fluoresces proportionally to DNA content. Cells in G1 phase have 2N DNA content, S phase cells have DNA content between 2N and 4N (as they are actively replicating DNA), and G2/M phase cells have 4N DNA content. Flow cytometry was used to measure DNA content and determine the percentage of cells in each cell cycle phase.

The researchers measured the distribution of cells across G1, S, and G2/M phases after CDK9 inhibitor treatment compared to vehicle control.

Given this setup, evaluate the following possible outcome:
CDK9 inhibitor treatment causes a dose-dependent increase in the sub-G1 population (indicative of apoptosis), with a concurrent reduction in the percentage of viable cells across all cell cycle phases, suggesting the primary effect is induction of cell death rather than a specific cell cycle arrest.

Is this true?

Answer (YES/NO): NO